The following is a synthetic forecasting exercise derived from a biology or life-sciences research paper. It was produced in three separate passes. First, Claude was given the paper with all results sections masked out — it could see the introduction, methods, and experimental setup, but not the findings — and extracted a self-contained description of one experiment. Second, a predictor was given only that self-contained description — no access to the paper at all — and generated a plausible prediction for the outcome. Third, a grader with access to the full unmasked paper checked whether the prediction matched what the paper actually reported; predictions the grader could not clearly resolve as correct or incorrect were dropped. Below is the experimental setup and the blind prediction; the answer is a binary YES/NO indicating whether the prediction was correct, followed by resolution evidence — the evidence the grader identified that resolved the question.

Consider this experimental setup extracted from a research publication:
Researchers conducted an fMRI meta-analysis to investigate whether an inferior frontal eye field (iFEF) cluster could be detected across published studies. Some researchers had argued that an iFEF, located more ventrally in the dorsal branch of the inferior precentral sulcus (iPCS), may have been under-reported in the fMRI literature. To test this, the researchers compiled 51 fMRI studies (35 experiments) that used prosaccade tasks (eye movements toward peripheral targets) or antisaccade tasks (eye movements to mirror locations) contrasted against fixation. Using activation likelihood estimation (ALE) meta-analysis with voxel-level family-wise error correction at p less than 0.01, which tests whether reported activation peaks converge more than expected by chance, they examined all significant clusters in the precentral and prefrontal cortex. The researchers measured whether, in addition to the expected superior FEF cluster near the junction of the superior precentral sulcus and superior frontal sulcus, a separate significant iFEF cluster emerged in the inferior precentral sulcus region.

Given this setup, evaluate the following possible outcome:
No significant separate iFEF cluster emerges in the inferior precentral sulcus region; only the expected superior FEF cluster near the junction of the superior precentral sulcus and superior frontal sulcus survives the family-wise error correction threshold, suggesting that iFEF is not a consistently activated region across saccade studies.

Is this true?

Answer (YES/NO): NO